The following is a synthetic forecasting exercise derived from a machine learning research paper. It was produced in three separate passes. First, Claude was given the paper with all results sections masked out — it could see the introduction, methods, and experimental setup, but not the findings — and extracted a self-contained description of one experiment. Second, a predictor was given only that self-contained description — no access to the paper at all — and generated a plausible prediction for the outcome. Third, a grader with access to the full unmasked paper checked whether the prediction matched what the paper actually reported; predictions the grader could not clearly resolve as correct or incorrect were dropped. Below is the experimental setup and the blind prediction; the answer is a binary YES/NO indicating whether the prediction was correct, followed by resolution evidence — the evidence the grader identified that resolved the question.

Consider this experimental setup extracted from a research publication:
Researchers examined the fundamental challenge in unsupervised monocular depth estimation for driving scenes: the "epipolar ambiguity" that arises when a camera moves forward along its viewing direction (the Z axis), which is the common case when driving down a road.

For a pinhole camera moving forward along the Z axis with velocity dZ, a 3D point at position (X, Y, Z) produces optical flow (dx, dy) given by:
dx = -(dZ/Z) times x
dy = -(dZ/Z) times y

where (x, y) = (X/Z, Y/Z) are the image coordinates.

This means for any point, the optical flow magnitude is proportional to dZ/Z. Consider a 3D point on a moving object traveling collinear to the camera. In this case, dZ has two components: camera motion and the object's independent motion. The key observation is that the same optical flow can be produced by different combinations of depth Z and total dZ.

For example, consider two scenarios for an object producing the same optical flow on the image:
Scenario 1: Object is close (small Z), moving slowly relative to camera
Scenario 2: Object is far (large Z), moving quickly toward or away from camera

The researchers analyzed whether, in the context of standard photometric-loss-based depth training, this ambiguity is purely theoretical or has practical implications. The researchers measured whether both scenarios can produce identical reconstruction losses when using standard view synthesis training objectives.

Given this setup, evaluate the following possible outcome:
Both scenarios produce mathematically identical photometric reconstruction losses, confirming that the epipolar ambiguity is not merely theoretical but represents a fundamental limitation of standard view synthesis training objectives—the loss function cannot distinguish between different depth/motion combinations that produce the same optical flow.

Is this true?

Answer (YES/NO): YES